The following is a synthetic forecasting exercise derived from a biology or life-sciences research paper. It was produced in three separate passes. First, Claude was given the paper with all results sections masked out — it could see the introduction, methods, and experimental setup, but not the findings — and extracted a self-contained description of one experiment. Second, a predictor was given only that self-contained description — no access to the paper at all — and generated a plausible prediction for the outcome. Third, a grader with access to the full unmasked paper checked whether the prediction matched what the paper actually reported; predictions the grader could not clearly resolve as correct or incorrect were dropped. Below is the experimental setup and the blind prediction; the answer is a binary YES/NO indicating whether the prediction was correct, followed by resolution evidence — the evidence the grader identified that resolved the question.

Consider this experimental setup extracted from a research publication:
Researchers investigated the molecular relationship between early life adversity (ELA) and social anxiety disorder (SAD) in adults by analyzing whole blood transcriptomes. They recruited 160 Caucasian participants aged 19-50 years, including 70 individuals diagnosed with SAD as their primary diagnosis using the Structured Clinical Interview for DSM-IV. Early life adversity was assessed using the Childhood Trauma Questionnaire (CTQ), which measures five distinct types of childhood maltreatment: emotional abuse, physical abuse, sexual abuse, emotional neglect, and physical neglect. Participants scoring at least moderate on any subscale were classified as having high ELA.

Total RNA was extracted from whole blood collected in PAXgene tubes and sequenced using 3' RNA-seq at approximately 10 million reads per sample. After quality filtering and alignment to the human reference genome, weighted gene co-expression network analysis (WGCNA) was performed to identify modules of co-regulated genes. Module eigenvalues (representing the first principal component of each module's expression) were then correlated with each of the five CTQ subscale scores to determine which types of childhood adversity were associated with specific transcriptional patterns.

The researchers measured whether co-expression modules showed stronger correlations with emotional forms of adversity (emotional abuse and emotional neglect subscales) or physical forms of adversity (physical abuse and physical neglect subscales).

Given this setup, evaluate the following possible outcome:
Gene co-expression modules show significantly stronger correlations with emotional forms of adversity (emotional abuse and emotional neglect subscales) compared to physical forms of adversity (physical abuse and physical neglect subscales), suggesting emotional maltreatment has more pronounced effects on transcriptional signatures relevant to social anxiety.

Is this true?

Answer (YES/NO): YES